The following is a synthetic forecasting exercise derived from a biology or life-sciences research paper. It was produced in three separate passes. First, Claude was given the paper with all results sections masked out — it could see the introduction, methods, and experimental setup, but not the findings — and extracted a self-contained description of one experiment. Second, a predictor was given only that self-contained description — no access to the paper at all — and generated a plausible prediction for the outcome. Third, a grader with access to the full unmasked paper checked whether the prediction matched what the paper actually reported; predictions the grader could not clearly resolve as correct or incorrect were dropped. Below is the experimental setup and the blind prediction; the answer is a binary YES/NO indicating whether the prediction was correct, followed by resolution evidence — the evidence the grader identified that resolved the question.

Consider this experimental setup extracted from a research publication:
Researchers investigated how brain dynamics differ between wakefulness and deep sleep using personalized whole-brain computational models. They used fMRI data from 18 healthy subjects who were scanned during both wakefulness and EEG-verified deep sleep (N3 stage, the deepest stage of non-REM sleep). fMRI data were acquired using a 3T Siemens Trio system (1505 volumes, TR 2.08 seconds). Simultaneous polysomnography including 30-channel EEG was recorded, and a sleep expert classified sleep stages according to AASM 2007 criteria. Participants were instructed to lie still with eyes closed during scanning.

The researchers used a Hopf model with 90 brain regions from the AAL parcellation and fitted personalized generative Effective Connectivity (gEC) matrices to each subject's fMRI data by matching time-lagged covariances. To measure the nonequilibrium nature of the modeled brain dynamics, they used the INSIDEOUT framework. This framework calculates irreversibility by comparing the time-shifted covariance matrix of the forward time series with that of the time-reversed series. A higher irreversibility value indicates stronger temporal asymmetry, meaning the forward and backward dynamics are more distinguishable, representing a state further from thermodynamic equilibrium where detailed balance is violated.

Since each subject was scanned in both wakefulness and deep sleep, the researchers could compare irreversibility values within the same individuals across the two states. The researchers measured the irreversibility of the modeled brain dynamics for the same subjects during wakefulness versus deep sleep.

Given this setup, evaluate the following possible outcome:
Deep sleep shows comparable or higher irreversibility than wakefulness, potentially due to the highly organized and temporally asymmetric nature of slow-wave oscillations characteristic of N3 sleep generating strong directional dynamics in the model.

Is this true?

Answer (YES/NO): NO